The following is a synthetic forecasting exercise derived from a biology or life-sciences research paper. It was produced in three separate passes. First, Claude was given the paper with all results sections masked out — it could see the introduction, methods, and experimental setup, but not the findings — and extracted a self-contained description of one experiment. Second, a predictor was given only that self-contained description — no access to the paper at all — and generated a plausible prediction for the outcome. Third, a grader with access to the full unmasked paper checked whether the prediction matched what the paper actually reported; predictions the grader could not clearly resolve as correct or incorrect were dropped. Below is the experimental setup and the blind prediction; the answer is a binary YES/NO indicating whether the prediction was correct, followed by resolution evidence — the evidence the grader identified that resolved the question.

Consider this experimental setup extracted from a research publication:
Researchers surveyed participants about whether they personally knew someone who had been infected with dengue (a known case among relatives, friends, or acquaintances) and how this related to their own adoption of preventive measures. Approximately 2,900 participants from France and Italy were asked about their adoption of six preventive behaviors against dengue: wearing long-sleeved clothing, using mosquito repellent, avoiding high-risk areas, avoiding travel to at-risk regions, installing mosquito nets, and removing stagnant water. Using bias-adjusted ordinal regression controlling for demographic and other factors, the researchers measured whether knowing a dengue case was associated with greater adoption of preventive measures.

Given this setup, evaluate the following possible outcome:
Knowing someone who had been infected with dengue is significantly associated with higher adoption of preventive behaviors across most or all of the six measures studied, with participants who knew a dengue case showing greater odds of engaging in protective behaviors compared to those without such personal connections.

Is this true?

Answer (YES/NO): NO